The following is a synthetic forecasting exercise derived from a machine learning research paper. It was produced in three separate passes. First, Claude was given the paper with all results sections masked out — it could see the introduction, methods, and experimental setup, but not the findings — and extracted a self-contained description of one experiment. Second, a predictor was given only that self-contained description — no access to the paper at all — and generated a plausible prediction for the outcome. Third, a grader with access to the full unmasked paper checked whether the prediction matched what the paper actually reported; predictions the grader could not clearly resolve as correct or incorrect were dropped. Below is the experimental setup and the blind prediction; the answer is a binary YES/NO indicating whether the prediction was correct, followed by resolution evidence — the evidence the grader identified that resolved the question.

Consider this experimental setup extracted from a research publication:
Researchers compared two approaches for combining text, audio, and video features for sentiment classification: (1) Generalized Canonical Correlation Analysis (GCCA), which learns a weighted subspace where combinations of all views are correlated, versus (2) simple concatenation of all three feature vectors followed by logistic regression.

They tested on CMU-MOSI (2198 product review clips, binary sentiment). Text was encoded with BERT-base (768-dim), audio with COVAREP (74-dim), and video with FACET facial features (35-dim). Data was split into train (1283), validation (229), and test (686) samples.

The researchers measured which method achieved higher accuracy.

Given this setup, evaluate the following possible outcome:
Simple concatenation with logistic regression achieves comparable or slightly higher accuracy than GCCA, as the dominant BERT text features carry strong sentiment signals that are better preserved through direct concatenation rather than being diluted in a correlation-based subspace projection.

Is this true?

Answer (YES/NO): YES